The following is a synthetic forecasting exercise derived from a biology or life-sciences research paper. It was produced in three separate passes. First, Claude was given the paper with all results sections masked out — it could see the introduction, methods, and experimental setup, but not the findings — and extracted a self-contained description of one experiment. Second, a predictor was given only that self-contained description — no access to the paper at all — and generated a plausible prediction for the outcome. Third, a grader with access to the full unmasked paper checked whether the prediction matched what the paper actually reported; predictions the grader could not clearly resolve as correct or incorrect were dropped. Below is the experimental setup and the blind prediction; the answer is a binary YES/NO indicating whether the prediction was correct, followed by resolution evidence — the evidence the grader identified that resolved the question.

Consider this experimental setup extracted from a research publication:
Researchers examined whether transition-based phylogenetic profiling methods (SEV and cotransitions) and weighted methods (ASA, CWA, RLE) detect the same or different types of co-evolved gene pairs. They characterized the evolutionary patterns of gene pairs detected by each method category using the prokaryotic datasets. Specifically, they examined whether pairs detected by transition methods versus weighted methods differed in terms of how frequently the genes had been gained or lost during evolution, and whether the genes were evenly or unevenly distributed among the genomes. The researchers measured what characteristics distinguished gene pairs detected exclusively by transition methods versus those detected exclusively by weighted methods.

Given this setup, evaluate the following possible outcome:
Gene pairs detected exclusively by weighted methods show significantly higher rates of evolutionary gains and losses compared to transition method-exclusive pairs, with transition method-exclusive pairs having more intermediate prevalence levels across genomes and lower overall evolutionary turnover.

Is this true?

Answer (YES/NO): NO